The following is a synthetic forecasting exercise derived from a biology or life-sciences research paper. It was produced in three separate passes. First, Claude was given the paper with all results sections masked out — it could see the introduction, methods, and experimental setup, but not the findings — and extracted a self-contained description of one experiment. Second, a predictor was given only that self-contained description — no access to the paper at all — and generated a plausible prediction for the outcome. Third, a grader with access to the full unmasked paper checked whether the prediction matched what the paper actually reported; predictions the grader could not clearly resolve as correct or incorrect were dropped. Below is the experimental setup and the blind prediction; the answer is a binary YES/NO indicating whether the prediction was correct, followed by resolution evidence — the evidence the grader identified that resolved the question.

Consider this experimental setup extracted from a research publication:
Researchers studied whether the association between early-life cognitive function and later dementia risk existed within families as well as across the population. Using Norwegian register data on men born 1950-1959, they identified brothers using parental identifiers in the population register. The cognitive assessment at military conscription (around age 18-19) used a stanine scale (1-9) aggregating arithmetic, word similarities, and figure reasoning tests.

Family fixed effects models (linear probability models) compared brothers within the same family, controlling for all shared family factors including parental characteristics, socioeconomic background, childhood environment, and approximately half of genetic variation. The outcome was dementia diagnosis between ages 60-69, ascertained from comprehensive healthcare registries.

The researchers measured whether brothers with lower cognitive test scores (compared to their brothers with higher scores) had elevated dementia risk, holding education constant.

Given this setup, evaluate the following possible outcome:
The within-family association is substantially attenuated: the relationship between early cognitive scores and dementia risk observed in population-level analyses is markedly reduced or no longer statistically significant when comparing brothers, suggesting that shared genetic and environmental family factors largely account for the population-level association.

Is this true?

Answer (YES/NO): NO